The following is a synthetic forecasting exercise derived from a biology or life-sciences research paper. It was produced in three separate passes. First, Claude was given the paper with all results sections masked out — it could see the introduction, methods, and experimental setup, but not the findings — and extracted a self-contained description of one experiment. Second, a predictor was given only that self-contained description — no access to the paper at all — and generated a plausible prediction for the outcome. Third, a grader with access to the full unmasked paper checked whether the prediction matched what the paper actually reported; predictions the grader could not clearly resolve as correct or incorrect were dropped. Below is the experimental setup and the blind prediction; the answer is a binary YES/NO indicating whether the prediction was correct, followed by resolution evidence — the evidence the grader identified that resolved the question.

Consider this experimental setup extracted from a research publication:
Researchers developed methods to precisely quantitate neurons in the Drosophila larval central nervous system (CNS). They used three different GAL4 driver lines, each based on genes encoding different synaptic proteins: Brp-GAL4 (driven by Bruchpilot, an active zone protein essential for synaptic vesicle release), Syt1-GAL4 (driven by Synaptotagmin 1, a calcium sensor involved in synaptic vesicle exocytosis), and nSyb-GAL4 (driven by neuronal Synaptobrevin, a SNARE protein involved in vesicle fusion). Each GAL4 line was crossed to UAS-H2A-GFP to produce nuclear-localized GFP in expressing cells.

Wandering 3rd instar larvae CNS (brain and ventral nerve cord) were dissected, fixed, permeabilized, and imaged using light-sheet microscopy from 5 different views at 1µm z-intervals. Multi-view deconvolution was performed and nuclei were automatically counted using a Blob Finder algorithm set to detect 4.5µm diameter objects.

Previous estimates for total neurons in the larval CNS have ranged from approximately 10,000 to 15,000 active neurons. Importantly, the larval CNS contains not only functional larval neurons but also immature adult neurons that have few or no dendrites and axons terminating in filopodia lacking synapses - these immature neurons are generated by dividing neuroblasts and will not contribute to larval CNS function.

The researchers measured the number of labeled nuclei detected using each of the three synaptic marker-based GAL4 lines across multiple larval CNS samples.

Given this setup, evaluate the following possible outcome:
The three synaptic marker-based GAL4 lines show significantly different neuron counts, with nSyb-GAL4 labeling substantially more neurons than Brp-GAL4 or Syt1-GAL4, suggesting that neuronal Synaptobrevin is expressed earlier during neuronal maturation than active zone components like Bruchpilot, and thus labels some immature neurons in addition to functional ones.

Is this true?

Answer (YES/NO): NO